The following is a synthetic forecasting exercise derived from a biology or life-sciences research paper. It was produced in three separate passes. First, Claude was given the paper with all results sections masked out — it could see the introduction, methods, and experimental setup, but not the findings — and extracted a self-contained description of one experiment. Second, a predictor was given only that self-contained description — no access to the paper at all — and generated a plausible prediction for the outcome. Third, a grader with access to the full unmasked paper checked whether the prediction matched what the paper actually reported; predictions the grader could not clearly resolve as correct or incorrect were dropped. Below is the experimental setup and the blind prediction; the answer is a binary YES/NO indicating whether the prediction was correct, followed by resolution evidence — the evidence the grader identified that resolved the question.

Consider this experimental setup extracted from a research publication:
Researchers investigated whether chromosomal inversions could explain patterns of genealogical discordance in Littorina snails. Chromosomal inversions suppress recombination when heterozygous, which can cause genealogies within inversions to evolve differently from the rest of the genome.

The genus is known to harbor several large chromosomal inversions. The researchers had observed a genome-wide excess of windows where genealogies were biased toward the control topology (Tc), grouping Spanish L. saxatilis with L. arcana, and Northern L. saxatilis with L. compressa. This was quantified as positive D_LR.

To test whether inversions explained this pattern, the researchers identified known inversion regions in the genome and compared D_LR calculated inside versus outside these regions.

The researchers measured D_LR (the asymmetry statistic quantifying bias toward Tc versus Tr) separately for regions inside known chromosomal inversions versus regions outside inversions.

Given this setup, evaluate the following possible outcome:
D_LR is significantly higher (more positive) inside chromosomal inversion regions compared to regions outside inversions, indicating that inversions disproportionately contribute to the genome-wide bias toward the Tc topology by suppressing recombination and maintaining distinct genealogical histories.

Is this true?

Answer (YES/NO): YES